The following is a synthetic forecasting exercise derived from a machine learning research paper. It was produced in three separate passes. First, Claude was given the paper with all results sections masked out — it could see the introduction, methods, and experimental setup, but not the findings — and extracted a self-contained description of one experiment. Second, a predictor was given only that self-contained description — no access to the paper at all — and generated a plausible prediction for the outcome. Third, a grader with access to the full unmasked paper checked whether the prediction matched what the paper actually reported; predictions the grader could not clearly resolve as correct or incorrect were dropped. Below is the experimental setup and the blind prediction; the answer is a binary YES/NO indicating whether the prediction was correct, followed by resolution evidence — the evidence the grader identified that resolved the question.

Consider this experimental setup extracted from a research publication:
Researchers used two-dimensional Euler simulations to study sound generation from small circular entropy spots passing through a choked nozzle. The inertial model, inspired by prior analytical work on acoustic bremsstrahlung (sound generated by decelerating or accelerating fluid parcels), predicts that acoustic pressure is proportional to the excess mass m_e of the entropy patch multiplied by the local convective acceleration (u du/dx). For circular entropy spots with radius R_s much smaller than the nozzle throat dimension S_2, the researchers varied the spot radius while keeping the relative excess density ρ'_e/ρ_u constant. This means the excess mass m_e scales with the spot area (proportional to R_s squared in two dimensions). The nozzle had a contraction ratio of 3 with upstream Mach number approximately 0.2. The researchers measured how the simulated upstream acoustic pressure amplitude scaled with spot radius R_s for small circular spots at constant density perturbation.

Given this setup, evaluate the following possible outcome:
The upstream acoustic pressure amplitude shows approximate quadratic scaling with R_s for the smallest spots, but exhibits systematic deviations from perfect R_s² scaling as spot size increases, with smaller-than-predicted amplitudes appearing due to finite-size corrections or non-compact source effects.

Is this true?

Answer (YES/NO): NO